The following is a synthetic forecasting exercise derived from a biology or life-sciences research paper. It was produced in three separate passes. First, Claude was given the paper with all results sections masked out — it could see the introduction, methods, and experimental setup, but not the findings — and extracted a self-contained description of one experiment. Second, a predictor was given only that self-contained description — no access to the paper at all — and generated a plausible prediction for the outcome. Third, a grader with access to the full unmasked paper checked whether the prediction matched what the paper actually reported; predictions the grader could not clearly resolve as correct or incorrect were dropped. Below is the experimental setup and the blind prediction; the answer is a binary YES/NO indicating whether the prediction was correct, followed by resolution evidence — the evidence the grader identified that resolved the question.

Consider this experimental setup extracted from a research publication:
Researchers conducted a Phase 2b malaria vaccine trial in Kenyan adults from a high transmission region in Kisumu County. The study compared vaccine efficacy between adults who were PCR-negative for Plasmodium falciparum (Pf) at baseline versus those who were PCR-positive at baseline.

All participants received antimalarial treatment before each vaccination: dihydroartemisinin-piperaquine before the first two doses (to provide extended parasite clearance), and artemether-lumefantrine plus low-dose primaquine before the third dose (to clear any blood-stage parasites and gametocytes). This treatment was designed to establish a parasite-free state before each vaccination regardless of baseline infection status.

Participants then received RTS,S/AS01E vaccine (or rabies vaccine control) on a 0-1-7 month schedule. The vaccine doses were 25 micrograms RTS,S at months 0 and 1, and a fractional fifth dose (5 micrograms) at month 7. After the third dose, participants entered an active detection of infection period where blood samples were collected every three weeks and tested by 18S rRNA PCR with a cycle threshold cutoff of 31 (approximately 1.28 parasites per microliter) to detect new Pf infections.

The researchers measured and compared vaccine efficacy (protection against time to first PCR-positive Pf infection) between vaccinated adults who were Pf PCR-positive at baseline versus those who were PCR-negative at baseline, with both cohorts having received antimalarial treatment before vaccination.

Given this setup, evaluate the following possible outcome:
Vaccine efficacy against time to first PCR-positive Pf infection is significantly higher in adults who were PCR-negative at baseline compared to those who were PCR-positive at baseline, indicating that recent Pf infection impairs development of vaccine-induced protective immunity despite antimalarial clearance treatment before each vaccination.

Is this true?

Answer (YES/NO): NO